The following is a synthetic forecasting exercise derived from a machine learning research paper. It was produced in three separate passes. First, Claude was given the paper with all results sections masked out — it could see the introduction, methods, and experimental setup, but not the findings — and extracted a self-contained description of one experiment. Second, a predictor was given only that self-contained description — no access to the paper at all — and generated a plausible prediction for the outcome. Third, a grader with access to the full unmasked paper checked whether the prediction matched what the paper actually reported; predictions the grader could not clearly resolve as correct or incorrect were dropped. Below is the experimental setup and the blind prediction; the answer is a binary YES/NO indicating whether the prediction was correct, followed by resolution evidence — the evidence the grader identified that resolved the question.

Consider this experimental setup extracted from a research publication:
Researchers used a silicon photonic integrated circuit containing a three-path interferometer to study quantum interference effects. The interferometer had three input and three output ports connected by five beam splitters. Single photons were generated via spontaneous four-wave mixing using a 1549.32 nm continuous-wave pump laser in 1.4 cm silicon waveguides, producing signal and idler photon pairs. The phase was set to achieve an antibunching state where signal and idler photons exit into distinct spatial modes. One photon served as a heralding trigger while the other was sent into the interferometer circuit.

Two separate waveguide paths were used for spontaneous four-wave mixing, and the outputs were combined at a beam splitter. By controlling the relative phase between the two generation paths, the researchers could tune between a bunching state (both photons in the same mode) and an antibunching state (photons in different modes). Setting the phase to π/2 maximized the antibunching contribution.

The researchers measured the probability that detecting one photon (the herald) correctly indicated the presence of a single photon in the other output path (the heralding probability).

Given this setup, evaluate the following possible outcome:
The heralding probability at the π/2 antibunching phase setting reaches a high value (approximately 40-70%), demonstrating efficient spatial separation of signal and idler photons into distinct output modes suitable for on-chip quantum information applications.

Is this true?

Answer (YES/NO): YES